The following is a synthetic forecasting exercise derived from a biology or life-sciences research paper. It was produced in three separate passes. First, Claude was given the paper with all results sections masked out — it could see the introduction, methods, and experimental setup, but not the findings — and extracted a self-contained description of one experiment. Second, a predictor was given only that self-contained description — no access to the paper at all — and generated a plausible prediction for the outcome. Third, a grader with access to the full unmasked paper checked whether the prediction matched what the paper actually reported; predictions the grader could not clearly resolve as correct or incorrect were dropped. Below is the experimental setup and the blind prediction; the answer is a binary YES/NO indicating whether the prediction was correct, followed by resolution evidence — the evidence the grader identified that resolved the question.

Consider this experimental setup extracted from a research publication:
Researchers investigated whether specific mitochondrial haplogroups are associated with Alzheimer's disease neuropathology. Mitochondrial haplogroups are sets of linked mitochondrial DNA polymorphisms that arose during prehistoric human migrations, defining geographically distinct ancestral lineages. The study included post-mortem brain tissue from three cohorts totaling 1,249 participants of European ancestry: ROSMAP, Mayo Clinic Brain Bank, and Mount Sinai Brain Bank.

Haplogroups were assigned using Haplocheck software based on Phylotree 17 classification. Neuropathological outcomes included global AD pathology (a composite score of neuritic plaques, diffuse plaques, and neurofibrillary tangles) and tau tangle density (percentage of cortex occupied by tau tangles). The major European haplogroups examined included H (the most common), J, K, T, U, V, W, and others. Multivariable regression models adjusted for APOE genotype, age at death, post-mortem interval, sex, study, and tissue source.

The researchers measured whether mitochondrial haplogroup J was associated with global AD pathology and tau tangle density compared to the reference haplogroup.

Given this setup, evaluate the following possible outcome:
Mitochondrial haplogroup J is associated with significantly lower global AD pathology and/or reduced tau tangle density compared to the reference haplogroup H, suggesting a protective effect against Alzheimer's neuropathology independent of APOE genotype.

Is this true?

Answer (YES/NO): NO